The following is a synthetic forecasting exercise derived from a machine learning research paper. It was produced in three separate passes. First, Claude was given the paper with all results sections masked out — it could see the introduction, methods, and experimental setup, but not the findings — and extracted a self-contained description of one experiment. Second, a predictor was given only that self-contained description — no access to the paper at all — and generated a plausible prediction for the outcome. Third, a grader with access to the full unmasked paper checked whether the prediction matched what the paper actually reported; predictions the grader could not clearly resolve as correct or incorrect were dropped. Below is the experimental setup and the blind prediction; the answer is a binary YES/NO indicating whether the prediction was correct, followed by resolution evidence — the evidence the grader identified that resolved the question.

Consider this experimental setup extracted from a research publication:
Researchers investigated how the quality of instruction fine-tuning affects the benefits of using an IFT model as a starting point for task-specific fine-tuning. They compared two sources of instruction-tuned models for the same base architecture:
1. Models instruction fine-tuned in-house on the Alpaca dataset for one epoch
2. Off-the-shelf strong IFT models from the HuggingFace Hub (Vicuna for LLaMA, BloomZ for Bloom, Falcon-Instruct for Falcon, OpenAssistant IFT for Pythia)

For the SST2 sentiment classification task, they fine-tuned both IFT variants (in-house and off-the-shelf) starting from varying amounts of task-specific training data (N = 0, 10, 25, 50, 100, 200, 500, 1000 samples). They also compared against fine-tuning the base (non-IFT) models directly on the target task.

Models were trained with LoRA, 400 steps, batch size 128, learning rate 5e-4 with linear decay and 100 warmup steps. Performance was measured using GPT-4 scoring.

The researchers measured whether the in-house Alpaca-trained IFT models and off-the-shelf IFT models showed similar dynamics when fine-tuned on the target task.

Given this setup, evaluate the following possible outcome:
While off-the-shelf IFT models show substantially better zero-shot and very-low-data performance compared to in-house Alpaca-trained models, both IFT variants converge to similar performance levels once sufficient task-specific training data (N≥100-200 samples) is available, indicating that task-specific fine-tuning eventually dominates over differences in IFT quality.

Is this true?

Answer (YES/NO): NO